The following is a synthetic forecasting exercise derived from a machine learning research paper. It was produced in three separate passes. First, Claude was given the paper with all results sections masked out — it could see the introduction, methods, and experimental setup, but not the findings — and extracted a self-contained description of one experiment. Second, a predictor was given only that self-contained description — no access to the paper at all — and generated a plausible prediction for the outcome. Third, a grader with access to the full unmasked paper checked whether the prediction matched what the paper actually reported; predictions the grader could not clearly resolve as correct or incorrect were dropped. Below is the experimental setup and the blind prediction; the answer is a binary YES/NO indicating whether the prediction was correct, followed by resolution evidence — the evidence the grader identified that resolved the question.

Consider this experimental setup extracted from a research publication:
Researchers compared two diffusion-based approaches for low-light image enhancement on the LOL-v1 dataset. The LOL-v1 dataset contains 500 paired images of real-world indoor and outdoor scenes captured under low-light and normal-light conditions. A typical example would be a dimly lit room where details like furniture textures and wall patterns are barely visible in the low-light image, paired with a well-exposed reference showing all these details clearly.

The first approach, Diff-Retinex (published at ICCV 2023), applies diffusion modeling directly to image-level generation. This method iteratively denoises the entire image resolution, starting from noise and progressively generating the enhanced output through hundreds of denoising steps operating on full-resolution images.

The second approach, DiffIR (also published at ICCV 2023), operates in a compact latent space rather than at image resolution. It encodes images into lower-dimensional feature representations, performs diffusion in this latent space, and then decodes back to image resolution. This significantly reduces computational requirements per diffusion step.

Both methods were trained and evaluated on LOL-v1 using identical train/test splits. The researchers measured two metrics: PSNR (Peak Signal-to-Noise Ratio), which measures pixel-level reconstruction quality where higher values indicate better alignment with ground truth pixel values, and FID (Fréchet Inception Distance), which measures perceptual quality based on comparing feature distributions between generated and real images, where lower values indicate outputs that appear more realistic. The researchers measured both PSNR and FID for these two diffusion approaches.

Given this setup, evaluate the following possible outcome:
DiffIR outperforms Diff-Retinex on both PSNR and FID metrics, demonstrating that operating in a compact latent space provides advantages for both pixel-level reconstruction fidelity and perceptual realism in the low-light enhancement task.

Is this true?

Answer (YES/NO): NO